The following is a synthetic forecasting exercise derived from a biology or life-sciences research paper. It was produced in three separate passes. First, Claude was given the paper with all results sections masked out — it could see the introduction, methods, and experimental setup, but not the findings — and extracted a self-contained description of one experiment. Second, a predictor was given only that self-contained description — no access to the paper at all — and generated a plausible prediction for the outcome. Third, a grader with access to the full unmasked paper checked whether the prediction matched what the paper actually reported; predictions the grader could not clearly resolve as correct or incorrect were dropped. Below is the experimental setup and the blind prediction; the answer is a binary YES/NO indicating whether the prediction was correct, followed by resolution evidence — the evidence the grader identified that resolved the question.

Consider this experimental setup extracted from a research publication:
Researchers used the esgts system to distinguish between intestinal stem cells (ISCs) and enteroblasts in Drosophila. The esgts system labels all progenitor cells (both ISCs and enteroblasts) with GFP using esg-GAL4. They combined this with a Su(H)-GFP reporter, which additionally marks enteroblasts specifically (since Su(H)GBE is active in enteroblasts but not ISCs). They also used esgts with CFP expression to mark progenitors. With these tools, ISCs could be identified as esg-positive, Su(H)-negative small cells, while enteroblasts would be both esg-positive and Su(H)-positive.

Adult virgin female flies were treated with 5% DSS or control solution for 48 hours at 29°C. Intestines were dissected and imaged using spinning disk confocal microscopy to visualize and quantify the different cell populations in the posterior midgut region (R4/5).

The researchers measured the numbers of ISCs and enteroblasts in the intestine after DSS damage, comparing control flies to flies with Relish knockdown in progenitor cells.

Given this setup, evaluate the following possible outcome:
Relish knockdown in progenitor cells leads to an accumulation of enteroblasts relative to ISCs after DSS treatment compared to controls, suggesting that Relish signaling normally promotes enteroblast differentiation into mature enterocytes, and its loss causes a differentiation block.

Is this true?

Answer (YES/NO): NO